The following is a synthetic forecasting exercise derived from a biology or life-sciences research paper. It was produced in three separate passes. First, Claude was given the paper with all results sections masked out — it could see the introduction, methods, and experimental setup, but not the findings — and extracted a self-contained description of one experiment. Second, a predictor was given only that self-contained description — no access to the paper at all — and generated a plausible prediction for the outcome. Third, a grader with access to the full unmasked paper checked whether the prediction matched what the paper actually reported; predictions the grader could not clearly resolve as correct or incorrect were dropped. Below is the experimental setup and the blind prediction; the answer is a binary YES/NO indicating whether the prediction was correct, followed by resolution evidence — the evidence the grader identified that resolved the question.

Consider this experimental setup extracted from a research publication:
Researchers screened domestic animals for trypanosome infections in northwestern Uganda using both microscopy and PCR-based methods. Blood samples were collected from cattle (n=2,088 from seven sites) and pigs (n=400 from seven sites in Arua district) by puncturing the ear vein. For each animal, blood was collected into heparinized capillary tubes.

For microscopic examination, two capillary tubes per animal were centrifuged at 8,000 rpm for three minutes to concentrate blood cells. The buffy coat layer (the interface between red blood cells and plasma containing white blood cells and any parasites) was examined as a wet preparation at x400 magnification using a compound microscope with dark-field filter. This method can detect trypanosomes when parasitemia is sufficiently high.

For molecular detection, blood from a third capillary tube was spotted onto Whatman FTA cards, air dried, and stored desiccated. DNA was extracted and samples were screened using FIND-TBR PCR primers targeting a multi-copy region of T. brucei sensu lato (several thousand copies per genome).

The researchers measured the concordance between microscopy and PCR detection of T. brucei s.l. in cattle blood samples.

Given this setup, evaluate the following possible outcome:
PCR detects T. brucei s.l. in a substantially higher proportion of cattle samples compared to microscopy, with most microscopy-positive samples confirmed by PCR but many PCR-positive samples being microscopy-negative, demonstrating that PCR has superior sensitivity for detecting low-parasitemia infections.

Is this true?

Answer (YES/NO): NO